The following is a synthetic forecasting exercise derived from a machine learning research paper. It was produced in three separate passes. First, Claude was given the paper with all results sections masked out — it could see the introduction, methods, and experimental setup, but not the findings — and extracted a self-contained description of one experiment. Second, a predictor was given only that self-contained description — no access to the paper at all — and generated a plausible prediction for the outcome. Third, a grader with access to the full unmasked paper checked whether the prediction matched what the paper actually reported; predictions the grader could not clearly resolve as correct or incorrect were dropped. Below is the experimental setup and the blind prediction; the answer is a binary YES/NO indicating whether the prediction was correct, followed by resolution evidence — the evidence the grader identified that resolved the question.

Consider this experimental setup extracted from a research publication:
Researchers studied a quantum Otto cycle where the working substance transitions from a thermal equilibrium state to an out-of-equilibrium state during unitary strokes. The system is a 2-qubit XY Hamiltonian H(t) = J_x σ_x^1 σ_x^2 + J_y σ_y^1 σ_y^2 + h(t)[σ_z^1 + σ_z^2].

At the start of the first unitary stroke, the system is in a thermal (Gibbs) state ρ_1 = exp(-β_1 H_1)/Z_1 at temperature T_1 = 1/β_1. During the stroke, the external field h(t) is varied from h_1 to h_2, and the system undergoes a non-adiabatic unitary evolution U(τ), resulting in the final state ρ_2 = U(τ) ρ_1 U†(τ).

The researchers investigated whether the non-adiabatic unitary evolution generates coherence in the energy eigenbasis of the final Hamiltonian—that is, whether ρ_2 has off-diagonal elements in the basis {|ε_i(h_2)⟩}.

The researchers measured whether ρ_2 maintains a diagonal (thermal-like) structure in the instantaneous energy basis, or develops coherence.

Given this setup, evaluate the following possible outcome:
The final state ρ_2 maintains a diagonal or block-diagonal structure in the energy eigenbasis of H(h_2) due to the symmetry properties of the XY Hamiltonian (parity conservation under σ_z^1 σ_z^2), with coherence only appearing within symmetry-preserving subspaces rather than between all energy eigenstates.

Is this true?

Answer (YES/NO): YES